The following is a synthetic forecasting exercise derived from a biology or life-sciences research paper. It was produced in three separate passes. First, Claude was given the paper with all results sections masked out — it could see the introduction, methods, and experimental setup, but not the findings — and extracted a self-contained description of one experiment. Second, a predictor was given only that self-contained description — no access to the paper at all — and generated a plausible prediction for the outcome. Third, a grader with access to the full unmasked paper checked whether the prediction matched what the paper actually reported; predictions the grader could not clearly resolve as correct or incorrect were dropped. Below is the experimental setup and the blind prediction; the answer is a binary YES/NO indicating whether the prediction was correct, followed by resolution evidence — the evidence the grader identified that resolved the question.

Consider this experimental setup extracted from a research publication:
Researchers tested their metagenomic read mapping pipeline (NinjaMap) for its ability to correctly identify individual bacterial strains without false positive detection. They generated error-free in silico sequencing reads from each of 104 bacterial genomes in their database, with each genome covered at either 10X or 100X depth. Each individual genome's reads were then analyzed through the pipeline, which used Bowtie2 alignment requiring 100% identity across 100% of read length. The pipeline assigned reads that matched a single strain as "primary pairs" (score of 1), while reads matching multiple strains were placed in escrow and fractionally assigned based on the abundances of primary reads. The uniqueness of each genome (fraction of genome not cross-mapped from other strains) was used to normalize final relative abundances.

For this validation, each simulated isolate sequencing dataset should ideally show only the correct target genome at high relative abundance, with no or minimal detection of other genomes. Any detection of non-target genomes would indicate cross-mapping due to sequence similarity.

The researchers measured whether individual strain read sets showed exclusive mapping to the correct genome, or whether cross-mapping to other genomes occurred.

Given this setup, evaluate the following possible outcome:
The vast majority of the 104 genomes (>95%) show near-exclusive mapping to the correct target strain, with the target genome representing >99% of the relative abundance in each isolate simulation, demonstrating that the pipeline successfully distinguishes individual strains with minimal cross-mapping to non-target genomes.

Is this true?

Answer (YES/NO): YES